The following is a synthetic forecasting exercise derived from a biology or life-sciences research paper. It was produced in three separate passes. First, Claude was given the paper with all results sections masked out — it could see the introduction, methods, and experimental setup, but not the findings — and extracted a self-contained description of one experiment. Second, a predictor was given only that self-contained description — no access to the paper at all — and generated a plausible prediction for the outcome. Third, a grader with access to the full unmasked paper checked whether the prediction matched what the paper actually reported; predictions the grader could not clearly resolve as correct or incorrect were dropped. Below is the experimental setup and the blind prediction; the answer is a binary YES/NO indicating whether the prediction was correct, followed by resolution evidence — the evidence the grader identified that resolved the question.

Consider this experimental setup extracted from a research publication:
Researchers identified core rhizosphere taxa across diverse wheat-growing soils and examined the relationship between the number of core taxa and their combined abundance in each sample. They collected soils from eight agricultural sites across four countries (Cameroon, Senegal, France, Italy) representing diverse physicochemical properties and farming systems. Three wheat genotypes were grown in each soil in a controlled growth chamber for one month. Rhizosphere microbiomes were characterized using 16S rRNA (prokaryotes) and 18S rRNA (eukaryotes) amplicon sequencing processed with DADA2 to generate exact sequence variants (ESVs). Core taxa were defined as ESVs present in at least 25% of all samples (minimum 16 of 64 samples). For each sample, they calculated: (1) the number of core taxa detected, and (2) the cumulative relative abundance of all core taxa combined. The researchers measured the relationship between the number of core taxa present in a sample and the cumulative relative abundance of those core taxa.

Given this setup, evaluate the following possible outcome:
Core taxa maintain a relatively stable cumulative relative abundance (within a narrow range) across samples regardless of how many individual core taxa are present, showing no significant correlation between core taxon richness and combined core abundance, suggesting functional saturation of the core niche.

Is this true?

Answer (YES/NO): YES